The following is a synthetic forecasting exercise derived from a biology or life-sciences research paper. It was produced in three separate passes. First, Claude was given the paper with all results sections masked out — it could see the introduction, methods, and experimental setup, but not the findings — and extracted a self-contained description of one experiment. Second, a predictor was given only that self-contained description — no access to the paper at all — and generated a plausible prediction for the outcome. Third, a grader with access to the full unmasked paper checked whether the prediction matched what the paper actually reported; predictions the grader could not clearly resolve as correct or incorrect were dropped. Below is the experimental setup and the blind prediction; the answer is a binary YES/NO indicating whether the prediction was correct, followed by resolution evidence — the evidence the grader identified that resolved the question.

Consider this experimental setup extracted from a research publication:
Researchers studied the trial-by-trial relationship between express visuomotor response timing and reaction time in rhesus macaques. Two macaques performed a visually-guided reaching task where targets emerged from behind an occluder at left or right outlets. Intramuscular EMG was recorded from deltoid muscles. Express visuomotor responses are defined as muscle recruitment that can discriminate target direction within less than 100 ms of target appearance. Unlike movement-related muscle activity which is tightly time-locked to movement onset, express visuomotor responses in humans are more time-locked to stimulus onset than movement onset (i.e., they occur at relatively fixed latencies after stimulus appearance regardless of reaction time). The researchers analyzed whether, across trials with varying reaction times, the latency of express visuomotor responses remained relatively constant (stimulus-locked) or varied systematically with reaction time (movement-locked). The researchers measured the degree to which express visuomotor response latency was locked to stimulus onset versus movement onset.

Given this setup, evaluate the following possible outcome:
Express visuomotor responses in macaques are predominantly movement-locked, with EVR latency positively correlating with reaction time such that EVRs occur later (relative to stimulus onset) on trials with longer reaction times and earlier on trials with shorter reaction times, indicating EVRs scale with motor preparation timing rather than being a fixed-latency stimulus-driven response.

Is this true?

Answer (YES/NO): NO